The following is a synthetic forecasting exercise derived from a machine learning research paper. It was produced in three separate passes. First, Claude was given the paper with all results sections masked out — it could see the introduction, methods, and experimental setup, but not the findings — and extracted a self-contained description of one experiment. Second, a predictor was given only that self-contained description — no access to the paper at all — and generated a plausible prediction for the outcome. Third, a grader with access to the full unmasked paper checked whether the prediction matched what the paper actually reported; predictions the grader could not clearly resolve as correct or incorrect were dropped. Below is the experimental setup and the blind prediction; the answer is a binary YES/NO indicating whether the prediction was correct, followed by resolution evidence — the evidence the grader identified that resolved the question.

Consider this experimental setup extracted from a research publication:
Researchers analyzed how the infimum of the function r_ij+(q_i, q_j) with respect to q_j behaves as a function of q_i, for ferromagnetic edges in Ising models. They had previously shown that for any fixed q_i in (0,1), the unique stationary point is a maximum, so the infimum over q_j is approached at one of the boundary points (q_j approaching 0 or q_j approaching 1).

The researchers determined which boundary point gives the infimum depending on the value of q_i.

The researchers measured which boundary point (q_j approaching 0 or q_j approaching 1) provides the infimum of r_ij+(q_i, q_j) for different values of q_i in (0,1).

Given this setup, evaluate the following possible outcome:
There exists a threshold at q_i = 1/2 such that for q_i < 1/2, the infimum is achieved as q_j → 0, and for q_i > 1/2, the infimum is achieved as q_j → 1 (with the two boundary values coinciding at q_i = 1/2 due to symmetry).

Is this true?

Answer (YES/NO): YES